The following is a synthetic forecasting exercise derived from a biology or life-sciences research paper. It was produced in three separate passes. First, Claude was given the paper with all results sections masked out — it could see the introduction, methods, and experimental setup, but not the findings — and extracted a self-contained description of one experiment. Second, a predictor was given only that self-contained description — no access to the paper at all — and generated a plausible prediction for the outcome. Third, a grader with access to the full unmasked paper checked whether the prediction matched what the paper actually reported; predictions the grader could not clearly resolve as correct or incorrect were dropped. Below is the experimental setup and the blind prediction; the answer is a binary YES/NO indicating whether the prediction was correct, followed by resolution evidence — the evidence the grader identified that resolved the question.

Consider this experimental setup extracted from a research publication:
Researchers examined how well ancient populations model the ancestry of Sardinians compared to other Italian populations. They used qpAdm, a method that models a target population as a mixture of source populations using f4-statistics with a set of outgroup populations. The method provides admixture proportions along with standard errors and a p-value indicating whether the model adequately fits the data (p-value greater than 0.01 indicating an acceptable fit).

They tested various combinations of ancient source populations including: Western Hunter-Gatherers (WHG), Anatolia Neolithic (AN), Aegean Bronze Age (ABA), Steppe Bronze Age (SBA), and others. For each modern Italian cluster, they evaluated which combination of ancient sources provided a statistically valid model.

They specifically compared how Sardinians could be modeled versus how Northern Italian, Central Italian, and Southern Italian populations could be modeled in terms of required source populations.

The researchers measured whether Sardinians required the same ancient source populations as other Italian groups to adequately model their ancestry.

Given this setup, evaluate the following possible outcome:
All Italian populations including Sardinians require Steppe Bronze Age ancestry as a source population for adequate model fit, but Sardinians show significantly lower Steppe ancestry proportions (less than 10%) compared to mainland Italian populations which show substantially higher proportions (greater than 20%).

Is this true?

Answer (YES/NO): NO